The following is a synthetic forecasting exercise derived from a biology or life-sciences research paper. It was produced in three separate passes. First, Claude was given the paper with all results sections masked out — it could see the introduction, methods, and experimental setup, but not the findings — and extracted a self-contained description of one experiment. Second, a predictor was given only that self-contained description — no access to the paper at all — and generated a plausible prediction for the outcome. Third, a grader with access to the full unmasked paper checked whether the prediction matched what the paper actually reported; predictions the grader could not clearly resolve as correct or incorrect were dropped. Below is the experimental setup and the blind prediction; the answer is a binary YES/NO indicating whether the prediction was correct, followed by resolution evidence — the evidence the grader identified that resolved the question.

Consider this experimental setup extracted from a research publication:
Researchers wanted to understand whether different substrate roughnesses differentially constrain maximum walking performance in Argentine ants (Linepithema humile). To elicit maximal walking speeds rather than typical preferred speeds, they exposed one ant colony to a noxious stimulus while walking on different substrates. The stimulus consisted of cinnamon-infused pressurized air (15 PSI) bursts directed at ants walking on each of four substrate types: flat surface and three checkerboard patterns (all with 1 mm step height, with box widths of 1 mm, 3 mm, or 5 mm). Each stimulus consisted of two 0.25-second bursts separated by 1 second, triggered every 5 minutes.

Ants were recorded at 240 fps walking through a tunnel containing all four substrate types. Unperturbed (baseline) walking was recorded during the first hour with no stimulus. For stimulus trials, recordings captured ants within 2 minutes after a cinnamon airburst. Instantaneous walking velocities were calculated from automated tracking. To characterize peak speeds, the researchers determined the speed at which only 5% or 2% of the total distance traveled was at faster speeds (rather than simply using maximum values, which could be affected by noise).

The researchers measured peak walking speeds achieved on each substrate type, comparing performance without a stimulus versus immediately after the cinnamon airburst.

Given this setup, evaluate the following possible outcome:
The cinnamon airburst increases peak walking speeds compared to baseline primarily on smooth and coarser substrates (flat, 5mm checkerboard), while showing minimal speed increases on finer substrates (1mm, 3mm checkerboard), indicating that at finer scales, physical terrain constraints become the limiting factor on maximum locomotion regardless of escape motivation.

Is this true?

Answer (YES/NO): YES